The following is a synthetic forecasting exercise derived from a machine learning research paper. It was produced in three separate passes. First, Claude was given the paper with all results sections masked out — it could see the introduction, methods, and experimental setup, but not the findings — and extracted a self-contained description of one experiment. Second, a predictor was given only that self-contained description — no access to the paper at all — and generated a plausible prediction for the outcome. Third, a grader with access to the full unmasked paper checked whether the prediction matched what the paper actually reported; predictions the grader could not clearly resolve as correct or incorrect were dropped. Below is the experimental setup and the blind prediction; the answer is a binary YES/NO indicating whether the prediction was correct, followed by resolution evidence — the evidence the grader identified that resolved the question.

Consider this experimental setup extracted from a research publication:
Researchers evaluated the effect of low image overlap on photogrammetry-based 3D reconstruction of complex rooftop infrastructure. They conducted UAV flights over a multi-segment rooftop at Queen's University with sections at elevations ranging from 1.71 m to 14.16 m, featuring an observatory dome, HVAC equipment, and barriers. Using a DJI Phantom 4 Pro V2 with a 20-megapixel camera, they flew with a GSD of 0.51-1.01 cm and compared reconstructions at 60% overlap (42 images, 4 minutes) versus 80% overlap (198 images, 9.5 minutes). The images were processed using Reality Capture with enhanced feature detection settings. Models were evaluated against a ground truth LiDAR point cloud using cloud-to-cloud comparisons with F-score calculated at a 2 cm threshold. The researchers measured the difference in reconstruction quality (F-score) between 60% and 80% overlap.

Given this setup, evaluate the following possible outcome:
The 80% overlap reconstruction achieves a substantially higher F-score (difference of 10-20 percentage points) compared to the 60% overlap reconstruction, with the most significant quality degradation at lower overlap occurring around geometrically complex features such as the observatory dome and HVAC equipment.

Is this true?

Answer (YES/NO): NO